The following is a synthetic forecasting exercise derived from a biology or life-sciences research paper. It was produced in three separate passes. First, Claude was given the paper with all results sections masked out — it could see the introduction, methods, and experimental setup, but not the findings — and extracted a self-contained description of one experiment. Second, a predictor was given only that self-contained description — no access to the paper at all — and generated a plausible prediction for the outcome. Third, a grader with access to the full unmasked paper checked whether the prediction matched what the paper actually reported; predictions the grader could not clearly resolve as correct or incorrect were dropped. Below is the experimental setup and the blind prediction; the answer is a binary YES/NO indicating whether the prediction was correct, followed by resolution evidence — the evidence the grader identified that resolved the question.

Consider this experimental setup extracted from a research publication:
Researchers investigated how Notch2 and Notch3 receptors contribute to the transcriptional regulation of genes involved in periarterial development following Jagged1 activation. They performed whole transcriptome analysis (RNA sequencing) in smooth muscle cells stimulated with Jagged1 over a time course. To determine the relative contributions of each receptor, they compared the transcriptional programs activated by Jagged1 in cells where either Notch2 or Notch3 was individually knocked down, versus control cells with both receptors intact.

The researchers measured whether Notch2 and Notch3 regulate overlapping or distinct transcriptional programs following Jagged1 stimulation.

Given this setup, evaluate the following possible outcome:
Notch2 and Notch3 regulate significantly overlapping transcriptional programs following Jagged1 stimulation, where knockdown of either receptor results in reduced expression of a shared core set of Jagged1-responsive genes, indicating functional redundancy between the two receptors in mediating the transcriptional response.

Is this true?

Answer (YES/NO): YES